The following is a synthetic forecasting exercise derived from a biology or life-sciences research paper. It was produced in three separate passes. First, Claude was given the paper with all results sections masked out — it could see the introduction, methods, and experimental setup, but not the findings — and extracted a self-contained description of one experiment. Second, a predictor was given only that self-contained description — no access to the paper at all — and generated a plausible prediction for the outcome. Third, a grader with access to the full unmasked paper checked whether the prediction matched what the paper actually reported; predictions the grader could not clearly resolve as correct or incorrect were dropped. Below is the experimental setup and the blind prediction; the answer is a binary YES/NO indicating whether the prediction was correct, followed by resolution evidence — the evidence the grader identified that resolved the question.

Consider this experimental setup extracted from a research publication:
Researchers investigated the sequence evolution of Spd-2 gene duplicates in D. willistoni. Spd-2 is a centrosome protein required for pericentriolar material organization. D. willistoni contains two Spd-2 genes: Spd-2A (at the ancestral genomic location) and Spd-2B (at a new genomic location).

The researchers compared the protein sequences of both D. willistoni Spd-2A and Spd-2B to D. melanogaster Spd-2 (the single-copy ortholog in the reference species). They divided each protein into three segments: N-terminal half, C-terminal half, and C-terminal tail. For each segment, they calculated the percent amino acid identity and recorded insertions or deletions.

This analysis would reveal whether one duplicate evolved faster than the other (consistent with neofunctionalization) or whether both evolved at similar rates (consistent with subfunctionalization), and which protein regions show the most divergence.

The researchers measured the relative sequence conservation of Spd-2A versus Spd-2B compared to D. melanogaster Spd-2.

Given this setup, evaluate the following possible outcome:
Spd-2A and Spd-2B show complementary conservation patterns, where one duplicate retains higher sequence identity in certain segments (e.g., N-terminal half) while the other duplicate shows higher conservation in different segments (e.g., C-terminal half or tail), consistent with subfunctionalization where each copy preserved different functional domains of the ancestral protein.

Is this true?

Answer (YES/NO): NO